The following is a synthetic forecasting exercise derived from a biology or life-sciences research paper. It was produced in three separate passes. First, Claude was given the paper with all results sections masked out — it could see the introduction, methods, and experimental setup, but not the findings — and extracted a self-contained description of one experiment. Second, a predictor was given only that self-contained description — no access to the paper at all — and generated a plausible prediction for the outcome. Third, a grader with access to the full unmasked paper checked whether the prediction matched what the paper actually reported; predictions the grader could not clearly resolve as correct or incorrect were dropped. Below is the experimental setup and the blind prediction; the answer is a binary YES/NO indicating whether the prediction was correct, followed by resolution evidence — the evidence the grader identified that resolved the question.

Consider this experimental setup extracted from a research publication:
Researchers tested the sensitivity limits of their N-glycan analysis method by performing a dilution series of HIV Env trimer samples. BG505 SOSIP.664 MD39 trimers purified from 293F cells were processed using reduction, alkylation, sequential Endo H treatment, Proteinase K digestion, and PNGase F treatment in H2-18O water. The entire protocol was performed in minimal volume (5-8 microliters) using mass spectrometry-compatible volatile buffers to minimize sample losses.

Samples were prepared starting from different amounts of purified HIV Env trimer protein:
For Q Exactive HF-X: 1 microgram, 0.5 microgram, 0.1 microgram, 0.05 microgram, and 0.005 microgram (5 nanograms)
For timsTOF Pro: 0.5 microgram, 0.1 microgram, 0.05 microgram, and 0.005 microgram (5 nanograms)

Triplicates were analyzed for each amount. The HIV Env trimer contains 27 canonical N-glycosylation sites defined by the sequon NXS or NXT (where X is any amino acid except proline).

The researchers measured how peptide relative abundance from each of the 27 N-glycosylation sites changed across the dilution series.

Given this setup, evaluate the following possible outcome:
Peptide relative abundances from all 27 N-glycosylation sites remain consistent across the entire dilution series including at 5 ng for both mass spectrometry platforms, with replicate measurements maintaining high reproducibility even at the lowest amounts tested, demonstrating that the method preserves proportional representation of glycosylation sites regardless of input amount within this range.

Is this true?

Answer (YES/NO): NO